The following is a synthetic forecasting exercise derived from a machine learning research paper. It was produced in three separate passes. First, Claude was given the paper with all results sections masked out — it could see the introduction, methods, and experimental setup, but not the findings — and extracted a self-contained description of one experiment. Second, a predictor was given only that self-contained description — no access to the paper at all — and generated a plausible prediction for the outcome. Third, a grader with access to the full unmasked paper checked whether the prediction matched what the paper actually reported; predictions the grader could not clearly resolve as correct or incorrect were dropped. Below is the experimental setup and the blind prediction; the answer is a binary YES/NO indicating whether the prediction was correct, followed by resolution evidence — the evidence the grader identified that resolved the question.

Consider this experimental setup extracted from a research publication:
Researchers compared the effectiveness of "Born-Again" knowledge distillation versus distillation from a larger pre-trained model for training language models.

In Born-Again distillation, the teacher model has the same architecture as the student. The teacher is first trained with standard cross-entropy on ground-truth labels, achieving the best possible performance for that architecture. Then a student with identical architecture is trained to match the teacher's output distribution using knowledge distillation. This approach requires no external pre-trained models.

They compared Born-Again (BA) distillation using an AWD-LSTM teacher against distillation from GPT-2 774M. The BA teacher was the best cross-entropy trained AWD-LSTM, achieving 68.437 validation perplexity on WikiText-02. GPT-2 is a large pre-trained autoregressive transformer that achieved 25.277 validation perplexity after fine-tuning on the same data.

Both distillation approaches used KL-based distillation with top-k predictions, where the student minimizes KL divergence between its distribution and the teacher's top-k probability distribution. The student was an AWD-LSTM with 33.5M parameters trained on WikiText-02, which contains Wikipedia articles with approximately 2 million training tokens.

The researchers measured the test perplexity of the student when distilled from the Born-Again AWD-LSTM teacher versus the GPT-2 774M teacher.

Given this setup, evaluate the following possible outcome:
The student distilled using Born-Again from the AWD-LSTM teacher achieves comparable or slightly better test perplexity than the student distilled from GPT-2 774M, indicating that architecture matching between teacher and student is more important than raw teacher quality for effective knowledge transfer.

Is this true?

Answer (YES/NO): NO